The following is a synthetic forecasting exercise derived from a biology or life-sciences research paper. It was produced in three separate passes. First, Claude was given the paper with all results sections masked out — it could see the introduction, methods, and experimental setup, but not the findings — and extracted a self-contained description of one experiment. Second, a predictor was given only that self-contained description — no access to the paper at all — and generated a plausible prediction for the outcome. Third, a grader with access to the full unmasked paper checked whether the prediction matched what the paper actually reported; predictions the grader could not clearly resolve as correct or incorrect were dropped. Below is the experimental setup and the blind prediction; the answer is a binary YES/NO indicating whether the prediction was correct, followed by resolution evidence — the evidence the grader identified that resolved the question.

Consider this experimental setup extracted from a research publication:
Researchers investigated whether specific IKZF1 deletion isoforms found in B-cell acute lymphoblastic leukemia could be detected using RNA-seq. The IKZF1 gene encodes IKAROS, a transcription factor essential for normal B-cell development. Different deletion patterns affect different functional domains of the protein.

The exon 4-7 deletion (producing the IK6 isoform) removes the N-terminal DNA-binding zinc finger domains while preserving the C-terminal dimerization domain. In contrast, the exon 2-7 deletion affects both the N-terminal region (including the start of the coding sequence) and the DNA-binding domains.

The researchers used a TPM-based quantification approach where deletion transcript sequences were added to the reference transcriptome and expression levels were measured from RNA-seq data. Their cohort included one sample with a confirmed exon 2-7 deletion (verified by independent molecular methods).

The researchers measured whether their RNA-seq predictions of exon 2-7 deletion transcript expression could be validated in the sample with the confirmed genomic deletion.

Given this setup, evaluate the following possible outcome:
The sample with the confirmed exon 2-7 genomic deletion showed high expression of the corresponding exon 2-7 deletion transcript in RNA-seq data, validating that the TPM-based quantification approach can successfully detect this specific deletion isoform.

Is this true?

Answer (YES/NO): NO